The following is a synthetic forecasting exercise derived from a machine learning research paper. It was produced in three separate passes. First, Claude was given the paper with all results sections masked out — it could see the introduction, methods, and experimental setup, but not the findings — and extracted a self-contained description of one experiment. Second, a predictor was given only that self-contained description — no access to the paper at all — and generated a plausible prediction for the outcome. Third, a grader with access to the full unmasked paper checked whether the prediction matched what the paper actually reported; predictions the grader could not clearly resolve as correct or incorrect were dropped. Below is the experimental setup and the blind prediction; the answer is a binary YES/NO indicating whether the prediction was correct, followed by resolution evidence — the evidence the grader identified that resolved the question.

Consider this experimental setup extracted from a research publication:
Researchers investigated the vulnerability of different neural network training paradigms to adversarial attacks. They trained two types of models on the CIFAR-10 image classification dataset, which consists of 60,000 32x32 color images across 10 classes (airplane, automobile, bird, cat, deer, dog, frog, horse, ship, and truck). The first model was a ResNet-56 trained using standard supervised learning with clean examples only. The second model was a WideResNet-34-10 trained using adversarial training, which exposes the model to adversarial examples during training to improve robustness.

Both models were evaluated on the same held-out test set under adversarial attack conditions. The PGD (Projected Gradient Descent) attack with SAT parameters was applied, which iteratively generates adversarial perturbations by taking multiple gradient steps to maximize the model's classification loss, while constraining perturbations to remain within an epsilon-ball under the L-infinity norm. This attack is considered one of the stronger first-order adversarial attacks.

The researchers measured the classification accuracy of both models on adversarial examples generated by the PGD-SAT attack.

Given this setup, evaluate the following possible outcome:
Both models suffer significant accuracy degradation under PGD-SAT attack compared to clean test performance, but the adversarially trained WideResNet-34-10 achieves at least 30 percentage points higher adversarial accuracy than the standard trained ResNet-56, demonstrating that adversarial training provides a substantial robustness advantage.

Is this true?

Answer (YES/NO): YES